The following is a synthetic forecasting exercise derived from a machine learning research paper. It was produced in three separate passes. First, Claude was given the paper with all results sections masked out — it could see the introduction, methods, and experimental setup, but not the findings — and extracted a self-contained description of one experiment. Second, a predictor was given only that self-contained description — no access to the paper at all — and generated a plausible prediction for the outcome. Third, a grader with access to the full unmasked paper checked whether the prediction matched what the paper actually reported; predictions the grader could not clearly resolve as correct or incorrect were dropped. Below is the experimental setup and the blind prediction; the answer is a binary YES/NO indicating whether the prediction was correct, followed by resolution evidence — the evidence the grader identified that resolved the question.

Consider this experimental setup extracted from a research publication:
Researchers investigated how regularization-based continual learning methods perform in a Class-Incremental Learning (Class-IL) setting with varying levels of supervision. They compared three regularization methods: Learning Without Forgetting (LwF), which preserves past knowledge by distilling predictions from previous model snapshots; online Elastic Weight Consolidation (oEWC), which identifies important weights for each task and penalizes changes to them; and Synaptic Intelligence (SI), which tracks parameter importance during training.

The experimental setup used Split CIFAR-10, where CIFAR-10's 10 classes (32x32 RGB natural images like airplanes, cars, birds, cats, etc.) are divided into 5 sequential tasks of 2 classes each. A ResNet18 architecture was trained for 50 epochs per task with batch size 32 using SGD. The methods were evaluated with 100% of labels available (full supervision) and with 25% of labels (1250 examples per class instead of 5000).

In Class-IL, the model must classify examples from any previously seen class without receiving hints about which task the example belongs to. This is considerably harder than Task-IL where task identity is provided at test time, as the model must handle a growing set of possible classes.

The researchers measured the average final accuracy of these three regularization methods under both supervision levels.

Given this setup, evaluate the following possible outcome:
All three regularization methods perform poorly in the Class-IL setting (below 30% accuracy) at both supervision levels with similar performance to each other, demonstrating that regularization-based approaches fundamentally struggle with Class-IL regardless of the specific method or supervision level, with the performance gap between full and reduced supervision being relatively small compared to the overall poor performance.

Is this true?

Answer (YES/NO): YES